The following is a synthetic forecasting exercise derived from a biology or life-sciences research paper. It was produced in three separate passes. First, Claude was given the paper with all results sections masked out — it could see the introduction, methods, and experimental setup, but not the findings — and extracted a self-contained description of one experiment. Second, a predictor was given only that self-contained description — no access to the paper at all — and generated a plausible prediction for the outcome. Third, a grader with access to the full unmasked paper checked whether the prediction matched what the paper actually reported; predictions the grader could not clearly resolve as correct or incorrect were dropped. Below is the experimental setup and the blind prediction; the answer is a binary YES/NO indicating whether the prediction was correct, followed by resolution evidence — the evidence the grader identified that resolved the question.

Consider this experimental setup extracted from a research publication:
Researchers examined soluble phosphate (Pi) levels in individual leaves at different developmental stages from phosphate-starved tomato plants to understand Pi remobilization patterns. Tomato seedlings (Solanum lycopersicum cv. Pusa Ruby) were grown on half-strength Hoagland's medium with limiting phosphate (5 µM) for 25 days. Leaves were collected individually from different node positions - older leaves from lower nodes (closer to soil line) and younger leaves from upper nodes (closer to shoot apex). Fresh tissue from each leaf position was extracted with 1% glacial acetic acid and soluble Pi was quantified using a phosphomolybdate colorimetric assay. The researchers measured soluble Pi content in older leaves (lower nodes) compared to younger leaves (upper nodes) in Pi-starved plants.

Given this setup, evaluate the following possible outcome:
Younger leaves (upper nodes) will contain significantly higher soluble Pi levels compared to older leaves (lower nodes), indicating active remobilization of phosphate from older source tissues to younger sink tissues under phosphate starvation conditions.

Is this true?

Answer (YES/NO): YES